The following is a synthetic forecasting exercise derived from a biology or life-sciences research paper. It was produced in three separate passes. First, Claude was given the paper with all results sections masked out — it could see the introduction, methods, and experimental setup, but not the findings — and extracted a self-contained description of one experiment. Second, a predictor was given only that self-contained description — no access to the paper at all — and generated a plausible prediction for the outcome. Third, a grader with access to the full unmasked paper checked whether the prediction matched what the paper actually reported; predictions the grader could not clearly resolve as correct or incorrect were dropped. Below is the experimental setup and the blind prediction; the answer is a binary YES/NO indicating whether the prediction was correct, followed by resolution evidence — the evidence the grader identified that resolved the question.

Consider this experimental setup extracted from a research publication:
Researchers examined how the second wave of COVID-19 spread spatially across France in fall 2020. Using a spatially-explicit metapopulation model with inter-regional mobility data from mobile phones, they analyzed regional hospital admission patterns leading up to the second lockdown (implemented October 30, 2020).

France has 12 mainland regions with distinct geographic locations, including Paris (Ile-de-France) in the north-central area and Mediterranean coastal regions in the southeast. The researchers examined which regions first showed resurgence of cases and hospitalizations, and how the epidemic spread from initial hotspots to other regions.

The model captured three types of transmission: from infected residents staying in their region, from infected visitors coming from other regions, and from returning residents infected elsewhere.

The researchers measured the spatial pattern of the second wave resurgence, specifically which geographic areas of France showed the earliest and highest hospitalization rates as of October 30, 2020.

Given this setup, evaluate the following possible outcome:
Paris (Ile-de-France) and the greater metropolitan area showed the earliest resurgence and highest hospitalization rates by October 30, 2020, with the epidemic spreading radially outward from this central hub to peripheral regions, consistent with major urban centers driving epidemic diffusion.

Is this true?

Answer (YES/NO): NO